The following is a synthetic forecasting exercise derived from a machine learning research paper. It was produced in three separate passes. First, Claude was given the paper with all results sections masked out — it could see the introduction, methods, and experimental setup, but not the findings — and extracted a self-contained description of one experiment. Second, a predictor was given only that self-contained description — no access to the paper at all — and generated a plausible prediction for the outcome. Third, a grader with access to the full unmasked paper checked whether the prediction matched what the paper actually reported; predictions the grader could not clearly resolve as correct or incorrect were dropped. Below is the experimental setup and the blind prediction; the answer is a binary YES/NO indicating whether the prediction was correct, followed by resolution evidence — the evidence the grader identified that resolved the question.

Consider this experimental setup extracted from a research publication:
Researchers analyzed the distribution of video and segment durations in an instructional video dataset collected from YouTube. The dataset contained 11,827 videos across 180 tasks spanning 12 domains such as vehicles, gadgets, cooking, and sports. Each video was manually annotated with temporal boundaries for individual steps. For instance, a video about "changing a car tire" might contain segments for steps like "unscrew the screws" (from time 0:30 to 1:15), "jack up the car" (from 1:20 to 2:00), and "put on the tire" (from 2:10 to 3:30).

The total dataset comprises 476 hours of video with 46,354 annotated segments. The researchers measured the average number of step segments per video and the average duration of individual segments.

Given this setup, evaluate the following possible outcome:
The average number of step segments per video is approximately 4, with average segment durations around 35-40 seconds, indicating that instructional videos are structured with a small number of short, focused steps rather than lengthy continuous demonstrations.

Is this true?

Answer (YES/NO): NO